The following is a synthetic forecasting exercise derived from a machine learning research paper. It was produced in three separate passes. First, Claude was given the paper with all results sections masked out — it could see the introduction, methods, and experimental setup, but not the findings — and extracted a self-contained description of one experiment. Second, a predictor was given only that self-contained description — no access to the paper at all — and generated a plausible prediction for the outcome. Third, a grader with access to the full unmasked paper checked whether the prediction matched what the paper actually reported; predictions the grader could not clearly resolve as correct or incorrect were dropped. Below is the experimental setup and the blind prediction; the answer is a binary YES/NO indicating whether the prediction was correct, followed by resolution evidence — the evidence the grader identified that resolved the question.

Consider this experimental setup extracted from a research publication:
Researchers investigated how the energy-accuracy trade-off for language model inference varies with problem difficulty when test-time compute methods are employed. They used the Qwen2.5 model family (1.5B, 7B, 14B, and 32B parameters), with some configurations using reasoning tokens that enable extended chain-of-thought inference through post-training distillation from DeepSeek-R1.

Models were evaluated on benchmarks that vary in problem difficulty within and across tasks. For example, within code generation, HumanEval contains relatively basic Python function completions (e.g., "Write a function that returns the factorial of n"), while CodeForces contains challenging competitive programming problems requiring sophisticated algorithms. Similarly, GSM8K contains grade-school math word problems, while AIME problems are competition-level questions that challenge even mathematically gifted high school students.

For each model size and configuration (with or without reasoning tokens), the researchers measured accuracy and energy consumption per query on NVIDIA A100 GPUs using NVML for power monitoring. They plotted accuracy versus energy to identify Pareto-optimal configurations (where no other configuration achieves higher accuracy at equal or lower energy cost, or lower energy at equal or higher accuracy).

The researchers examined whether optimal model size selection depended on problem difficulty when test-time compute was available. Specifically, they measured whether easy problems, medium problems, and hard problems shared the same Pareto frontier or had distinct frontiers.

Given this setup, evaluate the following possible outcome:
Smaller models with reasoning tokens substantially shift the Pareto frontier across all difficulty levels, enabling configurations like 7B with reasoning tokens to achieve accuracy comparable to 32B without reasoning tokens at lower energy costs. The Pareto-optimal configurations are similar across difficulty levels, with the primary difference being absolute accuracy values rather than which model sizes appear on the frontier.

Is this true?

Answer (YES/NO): NO